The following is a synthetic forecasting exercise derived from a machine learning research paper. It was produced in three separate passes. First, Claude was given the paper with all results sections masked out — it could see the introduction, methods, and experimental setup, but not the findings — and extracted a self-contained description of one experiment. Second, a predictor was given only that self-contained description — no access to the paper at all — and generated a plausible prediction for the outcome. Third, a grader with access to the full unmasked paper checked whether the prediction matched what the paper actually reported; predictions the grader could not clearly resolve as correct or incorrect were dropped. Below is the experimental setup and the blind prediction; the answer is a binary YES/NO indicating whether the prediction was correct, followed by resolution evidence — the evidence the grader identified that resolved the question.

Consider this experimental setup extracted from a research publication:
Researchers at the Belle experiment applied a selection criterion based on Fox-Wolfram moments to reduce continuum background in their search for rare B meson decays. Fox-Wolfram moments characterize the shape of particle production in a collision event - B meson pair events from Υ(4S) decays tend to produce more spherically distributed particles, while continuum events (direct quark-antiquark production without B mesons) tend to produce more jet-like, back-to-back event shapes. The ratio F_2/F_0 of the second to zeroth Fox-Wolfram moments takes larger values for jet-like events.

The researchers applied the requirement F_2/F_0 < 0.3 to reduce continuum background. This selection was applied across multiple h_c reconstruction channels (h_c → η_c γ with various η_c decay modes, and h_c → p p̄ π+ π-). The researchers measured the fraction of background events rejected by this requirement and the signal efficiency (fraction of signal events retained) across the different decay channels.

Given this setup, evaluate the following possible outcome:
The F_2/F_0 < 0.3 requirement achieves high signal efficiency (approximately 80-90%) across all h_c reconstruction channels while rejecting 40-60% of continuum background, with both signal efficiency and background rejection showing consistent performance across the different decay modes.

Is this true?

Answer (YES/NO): NO